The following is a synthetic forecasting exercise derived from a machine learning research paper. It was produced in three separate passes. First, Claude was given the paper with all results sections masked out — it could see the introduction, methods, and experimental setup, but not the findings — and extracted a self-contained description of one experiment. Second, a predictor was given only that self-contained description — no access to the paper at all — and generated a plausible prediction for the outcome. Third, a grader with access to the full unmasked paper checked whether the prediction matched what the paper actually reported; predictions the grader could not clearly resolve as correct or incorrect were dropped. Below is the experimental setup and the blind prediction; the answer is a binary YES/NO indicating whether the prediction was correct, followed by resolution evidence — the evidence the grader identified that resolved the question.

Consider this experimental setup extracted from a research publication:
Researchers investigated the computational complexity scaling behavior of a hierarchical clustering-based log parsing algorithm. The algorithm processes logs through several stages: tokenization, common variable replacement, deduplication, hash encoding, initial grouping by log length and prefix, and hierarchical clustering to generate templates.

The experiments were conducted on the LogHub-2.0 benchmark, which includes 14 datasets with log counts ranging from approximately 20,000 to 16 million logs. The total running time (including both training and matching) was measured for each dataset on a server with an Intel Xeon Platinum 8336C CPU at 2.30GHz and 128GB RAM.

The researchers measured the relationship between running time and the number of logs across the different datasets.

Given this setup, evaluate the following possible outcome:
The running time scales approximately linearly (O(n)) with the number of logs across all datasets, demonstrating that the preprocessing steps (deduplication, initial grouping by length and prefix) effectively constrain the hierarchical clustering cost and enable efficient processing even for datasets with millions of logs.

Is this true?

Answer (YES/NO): YES